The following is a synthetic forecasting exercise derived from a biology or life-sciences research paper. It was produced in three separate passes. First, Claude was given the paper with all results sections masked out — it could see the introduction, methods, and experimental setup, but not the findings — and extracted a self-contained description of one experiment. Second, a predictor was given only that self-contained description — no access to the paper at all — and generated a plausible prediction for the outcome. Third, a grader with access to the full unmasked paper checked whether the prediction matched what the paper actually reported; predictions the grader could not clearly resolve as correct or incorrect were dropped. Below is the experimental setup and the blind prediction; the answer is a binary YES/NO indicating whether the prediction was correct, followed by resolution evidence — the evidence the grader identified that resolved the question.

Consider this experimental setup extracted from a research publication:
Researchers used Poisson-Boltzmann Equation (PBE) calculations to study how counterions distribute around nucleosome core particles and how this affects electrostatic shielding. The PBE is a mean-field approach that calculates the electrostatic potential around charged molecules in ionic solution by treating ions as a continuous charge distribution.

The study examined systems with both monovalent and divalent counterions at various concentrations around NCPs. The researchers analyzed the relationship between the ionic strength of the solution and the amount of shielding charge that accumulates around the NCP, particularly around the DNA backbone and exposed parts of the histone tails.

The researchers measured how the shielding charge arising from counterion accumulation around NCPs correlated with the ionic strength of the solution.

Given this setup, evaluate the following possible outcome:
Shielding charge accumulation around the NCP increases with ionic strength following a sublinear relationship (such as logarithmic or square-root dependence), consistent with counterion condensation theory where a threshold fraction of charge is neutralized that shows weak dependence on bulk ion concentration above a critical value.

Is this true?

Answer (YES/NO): NO